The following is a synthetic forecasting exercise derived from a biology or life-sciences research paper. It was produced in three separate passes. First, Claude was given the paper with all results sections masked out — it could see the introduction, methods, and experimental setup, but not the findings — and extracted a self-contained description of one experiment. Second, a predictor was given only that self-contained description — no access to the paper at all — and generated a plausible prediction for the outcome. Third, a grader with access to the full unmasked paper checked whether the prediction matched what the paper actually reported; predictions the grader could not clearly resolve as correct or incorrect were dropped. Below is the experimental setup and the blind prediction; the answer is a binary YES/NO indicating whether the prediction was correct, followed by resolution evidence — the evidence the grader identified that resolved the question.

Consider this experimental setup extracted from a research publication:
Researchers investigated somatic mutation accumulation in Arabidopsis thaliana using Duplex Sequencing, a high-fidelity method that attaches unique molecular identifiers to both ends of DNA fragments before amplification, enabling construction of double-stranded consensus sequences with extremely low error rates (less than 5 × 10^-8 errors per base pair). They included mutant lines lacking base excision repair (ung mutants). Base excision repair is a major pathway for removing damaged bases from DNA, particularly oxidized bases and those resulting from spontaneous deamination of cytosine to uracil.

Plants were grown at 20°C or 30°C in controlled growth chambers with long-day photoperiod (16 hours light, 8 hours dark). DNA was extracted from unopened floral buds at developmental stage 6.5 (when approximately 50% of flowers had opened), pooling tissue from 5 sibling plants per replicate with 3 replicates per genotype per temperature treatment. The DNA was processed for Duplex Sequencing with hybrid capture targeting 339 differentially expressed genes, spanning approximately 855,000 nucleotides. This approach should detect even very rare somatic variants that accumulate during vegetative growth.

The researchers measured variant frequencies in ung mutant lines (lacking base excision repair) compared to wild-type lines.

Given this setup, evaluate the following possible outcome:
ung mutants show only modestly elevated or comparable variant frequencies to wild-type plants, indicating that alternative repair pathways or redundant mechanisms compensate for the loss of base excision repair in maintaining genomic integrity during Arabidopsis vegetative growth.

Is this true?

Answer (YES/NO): YES